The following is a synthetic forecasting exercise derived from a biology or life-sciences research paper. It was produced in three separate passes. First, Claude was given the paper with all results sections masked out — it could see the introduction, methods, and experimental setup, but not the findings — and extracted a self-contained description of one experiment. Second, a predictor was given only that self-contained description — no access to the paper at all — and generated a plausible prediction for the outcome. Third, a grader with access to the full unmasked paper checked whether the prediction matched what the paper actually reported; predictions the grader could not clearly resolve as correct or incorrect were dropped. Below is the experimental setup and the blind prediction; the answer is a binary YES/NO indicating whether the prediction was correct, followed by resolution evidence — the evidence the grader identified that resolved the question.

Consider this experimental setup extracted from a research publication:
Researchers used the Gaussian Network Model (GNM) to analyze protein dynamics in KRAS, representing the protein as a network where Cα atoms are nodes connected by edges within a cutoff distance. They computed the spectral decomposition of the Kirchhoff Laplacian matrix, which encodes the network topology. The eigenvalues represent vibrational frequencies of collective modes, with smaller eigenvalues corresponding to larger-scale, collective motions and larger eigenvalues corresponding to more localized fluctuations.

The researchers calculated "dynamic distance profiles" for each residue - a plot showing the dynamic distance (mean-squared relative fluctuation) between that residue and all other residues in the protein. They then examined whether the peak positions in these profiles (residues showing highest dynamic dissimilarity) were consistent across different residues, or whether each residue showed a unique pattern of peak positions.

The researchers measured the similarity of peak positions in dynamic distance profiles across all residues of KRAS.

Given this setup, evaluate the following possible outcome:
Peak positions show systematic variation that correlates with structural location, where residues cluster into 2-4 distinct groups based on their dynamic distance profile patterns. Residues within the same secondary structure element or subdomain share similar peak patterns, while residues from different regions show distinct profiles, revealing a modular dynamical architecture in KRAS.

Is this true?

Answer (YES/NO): NO